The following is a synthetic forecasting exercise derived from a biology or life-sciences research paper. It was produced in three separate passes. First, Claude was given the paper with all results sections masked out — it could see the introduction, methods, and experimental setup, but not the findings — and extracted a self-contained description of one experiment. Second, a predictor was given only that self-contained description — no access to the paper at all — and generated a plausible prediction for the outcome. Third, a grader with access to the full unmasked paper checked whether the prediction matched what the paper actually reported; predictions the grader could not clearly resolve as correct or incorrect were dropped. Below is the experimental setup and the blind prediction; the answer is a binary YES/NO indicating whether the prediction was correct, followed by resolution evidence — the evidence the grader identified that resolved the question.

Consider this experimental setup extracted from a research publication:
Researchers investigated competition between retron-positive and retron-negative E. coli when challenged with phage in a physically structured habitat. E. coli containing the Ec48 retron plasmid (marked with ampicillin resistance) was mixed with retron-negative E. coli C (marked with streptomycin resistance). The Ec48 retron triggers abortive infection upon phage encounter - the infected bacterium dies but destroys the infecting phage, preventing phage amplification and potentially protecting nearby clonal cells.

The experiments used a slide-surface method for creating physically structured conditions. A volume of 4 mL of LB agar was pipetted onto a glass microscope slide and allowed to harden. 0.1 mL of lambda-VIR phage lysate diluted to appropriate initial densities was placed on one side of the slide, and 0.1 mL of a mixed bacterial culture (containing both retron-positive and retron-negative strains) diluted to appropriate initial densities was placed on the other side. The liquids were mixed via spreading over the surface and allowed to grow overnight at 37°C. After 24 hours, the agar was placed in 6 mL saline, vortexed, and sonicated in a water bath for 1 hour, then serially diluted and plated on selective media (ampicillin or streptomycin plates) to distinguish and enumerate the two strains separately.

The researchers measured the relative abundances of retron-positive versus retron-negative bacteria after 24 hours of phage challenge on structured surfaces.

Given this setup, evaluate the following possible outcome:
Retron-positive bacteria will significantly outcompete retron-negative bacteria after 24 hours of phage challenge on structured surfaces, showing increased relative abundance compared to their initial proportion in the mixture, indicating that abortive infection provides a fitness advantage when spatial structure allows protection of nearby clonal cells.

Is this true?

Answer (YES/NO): YES